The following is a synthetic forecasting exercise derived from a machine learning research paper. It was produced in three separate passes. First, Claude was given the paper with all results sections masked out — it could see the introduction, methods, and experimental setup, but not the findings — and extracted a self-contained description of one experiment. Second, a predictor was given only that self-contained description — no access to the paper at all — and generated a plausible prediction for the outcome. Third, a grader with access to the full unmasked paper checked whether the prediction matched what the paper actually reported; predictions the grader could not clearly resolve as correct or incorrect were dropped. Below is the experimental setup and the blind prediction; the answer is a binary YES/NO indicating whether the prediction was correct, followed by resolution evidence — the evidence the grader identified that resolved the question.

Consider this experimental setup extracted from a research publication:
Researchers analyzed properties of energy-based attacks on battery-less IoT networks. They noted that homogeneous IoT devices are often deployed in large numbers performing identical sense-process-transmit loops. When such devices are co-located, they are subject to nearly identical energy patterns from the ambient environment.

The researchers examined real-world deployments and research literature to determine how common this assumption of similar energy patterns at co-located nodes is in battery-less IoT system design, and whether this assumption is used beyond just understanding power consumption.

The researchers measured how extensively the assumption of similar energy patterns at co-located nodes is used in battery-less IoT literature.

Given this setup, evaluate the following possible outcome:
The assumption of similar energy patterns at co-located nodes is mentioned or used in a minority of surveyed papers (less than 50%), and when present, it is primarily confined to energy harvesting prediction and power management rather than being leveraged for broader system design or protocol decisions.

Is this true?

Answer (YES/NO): NO